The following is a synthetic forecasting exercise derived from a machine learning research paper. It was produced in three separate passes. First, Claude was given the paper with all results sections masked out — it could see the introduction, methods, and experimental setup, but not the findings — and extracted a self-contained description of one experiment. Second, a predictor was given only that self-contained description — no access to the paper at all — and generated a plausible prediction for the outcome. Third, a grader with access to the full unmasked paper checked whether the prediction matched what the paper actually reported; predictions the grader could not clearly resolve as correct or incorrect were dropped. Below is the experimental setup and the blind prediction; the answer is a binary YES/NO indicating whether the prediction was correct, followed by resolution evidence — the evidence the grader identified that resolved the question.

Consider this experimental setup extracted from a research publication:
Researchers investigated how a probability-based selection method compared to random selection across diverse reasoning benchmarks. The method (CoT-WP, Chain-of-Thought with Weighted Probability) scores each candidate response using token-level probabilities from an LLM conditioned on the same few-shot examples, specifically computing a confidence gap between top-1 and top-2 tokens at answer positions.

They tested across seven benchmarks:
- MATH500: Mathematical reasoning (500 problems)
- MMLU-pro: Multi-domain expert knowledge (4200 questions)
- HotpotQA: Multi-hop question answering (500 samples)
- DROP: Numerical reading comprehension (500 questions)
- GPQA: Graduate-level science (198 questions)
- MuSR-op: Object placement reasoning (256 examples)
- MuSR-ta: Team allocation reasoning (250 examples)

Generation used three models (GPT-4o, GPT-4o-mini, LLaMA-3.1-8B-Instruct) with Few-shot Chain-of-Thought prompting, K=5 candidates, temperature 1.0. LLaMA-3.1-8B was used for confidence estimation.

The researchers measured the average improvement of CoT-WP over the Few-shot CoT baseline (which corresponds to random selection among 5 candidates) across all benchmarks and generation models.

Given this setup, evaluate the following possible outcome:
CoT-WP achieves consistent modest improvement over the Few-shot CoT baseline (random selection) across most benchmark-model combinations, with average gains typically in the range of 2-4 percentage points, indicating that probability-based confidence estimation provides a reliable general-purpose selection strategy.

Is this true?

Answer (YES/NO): YES